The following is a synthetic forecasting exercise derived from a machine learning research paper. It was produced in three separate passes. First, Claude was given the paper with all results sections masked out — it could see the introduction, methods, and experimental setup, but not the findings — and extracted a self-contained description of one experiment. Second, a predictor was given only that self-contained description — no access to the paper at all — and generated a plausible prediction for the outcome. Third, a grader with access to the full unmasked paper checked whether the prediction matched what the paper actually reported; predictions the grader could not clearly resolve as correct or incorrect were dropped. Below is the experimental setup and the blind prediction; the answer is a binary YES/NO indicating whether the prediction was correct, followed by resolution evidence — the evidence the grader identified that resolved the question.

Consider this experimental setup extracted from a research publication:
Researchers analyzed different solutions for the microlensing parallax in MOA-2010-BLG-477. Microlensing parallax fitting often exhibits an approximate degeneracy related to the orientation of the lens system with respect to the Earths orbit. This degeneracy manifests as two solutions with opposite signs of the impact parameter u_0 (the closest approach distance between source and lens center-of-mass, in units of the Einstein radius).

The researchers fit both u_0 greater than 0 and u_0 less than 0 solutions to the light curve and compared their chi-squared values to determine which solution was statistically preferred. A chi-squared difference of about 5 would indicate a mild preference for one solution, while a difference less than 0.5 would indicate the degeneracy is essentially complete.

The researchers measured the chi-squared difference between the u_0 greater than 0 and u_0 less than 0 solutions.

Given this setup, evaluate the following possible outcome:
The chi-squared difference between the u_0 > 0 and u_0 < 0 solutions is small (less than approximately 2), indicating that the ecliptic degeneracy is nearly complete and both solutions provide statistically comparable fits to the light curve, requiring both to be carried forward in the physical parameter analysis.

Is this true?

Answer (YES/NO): NO